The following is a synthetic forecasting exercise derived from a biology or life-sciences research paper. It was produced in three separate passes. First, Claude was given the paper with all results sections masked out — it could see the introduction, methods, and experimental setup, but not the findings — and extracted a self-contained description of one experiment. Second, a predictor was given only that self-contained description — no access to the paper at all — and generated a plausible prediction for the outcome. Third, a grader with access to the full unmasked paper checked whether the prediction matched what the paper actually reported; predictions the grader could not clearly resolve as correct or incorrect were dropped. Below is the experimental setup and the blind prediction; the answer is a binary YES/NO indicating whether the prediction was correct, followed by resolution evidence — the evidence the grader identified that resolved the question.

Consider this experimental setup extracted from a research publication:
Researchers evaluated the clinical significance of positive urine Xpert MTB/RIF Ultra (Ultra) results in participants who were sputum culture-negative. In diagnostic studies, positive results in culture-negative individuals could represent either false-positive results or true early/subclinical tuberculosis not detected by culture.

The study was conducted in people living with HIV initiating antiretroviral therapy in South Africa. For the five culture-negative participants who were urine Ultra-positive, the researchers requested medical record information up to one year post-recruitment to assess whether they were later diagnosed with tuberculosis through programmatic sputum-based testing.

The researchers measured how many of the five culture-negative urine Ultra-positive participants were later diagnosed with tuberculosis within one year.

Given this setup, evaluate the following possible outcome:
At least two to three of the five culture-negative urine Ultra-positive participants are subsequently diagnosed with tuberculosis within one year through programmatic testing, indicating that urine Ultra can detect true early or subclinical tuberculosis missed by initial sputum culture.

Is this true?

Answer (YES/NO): YES